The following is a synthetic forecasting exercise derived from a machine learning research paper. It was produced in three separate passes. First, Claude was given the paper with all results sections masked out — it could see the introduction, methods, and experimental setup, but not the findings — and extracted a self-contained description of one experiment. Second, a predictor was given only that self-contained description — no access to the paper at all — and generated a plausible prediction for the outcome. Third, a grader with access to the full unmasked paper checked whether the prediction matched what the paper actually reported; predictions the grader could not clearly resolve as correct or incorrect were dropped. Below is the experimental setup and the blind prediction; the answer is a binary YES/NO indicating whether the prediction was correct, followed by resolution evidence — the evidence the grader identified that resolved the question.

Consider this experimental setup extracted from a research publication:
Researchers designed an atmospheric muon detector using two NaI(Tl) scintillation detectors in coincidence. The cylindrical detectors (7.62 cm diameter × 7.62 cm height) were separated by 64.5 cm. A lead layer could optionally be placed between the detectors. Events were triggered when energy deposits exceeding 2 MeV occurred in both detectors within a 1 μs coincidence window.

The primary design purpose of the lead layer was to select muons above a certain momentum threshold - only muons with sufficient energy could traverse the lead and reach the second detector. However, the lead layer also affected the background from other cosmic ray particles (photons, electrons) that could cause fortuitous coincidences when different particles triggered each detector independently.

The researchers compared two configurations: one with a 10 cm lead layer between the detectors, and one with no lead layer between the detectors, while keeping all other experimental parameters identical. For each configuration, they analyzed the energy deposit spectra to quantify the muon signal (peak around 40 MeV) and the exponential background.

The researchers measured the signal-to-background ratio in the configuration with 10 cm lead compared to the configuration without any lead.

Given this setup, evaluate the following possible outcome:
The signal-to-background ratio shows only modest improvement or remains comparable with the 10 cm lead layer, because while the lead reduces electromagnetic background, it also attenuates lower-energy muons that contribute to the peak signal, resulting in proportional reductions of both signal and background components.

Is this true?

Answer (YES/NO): NO